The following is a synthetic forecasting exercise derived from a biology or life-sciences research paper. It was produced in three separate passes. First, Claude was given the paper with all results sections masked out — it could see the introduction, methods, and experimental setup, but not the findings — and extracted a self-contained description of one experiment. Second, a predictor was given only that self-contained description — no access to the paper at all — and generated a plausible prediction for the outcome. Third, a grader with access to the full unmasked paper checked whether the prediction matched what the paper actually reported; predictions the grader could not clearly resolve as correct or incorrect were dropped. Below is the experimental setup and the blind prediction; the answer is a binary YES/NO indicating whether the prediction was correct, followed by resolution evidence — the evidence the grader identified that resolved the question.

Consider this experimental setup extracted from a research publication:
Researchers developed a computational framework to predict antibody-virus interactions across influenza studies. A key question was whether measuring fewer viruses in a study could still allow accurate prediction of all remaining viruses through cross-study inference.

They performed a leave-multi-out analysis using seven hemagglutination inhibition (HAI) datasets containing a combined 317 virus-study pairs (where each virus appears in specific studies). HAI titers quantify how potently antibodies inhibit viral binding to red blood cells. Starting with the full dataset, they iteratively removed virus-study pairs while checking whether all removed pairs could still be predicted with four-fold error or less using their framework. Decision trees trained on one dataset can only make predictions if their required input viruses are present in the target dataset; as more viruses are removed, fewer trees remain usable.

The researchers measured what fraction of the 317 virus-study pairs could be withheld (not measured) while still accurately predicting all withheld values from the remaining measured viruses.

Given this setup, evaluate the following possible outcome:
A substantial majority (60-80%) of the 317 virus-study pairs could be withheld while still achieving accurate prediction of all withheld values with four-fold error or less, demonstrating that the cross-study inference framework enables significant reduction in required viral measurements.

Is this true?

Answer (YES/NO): NO